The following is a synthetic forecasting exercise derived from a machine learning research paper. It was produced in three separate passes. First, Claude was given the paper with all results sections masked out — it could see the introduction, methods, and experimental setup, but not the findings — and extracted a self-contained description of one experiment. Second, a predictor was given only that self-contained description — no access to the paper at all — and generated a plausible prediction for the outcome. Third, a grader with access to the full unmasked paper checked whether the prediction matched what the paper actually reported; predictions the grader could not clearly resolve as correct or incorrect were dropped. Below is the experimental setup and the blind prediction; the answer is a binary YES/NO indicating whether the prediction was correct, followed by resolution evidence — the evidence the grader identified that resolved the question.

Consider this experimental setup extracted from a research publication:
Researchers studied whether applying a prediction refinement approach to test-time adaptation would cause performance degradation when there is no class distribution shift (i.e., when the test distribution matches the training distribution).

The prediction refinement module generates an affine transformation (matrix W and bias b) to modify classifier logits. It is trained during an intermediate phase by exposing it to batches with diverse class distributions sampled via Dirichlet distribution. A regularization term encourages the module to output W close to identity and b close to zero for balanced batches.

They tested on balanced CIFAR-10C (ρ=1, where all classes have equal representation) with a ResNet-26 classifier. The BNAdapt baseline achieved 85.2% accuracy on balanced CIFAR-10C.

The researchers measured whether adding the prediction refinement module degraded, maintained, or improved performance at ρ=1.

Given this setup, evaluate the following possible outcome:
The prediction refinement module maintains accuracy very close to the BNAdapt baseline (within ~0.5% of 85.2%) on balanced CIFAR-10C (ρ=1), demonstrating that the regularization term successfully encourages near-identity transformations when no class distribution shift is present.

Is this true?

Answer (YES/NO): YES